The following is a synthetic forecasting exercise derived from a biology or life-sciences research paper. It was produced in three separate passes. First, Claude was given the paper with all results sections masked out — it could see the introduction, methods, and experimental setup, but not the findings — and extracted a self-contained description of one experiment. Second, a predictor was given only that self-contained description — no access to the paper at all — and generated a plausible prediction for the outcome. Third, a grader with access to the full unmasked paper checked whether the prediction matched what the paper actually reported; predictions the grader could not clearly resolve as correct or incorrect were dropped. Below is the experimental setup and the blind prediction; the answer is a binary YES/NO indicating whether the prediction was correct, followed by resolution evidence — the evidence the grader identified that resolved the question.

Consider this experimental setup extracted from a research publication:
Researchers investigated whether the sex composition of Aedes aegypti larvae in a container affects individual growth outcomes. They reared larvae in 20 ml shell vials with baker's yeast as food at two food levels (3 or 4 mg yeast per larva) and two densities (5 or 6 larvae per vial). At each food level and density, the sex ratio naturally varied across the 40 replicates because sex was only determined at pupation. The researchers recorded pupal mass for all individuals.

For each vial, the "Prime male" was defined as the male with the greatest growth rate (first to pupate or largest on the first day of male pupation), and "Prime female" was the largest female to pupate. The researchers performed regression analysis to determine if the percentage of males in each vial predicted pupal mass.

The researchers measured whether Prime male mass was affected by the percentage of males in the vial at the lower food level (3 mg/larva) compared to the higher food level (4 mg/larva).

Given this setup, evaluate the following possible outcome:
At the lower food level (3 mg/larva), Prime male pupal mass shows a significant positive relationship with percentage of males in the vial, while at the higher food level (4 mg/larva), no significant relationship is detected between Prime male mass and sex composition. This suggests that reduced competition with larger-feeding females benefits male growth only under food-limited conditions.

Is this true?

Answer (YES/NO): YES